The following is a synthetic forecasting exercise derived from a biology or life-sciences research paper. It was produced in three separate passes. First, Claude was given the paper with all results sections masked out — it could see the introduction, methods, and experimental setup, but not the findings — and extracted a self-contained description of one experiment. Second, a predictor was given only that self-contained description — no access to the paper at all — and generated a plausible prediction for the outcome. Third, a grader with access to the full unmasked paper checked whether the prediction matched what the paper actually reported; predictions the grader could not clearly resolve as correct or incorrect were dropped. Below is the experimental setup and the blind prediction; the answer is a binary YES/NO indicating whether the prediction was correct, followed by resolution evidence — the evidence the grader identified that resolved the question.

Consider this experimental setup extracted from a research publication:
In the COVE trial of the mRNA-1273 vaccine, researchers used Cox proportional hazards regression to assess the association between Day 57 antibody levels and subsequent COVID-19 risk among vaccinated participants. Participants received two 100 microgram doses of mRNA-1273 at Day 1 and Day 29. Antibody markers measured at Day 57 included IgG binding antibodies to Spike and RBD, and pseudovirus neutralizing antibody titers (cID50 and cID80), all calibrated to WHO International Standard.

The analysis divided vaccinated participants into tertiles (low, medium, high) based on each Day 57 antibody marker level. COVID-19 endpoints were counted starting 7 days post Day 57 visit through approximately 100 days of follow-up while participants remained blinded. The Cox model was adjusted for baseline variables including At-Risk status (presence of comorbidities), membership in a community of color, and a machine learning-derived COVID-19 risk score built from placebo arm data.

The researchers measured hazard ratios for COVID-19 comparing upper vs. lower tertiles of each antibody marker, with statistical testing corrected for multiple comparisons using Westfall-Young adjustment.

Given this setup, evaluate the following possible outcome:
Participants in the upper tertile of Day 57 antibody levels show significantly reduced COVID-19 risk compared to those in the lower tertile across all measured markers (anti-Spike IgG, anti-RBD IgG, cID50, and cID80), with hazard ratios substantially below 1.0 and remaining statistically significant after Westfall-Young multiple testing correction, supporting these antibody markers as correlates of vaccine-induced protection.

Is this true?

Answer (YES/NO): YES